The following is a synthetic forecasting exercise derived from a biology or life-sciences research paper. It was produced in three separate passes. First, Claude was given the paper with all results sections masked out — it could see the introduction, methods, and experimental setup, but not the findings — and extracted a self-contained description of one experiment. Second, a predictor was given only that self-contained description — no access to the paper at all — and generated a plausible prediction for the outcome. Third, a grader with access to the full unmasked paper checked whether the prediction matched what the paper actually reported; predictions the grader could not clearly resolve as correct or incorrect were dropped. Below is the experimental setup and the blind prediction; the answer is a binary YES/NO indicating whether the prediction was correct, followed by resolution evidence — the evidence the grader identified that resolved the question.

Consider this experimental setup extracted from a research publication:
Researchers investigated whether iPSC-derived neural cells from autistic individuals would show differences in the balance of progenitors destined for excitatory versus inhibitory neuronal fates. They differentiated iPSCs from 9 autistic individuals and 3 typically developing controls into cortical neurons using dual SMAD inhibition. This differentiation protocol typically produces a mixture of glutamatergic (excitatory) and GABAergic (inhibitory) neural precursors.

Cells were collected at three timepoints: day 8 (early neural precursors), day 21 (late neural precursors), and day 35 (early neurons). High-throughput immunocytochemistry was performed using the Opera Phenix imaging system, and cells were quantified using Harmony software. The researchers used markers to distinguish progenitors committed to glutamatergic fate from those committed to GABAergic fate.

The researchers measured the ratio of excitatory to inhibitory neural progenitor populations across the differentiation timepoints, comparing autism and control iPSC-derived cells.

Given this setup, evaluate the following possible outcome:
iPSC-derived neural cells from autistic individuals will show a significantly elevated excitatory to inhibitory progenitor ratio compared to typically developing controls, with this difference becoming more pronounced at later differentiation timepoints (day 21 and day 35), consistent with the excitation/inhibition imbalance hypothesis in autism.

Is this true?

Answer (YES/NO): NO